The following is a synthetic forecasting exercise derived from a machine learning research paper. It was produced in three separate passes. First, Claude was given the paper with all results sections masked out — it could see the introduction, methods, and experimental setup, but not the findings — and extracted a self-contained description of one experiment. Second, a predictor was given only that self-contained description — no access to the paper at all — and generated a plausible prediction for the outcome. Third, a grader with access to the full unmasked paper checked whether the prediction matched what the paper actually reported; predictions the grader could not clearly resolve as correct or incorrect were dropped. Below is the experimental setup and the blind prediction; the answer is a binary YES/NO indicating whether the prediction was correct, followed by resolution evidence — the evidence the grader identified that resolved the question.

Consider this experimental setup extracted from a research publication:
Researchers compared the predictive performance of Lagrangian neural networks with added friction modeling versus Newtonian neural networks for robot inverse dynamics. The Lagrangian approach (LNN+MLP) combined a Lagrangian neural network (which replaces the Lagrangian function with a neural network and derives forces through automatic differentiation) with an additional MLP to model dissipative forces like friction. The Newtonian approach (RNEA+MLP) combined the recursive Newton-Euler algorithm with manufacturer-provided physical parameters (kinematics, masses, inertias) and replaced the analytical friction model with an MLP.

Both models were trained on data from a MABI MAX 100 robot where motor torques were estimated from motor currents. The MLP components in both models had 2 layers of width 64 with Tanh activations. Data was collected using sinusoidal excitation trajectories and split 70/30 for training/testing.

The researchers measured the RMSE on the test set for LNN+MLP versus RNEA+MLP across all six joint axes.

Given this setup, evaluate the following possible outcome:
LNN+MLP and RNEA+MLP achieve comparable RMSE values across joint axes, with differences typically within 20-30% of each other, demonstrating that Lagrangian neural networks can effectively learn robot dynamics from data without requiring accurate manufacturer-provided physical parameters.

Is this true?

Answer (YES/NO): NO